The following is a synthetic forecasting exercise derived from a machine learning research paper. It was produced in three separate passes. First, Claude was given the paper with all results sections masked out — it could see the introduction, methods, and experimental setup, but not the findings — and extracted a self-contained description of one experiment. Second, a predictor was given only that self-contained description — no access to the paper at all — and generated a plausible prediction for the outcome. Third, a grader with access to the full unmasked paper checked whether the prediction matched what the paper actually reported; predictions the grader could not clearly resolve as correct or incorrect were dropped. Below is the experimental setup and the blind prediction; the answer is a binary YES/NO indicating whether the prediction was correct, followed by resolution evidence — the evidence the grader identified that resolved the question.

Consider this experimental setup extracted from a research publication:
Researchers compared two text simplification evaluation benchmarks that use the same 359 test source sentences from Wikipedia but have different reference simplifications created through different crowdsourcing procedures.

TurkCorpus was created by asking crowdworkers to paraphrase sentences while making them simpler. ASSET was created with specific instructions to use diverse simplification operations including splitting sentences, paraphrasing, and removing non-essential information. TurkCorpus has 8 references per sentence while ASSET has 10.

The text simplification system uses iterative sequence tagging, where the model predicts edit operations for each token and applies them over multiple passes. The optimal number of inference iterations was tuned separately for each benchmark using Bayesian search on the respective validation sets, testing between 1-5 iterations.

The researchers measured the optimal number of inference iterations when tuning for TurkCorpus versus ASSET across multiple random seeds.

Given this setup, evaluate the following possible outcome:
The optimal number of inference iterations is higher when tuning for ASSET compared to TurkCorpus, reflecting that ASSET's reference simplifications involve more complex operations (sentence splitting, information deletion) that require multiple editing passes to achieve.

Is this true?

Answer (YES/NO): YES